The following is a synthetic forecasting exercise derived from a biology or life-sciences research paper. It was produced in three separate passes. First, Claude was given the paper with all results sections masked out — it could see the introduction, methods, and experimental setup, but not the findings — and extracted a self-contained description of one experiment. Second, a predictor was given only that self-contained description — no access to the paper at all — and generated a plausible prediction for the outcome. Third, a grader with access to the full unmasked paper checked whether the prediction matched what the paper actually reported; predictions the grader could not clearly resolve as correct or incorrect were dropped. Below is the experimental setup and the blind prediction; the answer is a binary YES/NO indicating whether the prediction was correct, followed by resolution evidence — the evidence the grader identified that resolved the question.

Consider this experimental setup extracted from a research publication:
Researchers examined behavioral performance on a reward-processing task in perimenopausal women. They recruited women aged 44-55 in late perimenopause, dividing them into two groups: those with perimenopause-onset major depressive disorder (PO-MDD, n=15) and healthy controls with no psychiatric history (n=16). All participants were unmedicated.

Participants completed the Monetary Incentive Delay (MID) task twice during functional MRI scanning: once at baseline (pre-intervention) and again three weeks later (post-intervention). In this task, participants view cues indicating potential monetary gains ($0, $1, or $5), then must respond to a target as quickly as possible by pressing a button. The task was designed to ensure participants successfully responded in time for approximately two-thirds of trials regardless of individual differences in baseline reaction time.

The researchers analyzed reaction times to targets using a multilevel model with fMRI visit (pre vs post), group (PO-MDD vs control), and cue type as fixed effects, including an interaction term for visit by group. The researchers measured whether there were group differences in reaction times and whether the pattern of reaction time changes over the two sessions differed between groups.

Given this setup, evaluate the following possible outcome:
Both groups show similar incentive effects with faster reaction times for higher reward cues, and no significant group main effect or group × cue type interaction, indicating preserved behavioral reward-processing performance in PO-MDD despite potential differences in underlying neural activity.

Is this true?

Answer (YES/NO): NO